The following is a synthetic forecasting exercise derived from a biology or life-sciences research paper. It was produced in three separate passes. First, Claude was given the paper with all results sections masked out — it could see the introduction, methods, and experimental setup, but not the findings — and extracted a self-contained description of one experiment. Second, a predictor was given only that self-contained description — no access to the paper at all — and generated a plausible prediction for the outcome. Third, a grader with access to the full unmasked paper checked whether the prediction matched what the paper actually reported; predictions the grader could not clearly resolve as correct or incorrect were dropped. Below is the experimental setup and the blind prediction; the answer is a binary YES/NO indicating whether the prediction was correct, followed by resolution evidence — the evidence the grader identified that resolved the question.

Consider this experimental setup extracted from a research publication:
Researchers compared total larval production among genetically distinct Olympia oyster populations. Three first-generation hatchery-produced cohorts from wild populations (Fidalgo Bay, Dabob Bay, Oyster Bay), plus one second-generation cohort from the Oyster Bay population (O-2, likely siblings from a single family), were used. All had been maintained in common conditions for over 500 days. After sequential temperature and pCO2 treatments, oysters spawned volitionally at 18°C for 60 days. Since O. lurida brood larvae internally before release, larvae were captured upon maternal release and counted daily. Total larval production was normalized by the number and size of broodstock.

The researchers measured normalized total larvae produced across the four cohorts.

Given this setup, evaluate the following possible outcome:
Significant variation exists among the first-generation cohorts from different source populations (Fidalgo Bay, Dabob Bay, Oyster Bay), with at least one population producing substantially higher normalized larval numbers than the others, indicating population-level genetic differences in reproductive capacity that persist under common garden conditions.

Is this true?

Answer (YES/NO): YES